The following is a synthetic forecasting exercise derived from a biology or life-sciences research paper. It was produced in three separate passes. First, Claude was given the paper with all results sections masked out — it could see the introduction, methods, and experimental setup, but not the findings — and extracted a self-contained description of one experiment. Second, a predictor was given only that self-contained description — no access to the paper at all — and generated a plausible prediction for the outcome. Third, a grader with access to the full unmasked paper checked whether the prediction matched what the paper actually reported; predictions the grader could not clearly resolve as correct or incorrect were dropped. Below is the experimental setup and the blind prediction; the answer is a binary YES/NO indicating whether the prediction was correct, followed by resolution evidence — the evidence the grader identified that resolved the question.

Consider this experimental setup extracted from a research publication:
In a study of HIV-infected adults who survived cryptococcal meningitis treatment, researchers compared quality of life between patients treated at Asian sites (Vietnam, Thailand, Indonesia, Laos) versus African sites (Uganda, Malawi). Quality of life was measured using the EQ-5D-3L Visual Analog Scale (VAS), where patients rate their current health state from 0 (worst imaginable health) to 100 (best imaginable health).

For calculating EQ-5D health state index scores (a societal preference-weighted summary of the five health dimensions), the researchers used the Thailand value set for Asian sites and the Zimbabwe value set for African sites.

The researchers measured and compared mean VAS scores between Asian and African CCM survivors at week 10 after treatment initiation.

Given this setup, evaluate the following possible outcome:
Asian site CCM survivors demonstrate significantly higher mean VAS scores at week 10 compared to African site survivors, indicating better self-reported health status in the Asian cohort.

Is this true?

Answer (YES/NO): NO